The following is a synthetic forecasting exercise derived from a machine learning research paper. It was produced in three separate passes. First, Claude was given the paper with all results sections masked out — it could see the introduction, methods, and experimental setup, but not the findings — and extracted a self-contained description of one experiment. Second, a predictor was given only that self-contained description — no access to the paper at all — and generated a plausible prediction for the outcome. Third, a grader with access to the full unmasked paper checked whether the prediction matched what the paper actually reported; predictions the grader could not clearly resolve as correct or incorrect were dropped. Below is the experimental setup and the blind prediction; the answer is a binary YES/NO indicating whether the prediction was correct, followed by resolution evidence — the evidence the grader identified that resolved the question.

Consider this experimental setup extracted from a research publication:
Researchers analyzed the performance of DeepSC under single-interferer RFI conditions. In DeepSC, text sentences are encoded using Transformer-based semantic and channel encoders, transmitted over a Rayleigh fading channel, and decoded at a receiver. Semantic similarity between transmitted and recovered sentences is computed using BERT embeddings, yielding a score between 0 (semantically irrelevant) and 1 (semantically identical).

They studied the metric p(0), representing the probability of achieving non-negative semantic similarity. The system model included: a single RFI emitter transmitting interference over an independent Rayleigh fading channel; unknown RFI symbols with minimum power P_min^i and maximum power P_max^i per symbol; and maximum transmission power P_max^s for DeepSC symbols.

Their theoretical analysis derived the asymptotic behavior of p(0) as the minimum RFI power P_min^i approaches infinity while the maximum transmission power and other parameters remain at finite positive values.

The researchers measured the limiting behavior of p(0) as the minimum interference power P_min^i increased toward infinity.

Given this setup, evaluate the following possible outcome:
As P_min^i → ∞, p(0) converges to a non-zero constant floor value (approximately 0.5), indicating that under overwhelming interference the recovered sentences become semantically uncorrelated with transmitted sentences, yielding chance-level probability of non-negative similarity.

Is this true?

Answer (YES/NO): NO